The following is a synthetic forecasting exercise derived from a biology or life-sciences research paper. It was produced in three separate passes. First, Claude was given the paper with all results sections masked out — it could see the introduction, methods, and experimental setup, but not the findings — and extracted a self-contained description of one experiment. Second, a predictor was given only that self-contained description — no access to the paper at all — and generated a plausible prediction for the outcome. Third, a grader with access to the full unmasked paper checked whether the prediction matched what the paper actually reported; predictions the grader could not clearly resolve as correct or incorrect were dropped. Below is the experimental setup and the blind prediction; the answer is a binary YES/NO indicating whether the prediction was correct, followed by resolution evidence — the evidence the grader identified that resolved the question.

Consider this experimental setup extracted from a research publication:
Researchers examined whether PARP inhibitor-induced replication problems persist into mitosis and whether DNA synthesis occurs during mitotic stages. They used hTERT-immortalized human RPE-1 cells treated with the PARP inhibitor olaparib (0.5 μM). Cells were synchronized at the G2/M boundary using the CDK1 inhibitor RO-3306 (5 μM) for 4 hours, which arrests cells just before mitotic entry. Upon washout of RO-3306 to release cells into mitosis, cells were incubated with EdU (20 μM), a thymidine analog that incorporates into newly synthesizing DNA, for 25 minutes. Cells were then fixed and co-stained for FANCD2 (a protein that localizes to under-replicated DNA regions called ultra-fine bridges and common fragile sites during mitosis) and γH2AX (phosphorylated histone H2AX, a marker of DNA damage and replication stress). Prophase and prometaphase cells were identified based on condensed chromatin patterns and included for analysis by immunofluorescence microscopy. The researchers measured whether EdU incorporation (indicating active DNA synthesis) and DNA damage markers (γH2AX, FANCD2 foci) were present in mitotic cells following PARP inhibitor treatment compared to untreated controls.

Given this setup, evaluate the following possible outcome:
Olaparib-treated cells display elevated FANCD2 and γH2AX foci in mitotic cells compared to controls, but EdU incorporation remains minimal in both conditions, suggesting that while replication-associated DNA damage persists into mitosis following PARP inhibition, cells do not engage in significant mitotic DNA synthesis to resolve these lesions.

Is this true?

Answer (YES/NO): NO